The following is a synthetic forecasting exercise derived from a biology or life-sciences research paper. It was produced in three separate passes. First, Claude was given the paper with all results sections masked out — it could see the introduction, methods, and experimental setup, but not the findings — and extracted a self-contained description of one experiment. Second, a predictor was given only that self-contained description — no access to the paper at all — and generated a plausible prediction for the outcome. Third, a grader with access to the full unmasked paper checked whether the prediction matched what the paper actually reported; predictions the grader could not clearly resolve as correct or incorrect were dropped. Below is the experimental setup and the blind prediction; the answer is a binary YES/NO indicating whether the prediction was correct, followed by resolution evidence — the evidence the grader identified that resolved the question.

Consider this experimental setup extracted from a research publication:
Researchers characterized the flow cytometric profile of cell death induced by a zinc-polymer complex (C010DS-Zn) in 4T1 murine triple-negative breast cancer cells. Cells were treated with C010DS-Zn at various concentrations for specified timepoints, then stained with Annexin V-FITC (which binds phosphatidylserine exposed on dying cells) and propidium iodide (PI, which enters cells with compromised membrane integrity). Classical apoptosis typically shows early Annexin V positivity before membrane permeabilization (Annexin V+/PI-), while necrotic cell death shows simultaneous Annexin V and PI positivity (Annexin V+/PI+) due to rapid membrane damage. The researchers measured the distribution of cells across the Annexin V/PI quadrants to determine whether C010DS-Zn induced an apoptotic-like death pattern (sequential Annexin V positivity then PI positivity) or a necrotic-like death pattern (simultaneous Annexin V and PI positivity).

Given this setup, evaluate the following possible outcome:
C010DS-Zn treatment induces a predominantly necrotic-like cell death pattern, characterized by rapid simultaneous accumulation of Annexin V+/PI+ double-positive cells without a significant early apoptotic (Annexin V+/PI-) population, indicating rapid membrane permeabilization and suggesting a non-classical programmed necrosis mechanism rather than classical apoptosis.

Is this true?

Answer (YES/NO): YES